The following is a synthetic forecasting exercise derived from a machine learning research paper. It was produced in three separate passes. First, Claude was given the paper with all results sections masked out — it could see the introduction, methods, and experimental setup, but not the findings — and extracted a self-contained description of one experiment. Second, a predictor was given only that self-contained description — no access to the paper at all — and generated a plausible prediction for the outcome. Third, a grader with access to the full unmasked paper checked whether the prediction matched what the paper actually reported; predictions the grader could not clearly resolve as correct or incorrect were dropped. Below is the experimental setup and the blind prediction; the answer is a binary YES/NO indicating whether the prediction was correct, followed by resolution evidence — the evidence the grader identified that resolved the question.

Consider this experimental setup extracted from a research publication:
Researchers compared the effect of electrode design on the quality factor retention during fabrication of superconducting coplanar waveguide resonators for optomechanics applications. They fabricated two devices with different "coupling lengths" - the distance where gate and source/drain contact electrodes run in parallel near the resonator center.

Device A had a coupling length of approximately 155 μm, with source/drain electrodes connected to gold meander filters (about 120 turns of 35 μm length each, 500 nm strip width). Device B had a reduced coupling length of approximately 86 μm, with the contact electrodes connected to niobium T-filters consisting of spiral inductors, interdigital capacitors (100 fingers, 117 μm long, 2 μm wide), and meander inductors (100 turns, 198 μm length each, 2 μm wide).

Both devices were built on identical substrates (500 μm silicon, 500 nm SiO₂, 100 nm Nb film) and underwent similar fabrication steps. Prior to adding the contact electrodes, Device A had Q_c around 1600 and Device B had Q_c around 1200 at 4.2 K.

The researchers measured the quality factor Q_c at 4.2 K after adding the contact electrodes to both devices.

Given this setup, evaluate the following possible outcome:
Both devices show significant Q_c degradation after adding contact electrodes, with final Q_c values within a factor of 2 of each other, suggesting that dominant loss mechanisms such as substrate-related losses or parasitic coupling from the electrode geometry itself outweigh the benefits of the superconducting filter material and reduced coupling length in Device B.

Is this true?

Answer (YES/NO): NO